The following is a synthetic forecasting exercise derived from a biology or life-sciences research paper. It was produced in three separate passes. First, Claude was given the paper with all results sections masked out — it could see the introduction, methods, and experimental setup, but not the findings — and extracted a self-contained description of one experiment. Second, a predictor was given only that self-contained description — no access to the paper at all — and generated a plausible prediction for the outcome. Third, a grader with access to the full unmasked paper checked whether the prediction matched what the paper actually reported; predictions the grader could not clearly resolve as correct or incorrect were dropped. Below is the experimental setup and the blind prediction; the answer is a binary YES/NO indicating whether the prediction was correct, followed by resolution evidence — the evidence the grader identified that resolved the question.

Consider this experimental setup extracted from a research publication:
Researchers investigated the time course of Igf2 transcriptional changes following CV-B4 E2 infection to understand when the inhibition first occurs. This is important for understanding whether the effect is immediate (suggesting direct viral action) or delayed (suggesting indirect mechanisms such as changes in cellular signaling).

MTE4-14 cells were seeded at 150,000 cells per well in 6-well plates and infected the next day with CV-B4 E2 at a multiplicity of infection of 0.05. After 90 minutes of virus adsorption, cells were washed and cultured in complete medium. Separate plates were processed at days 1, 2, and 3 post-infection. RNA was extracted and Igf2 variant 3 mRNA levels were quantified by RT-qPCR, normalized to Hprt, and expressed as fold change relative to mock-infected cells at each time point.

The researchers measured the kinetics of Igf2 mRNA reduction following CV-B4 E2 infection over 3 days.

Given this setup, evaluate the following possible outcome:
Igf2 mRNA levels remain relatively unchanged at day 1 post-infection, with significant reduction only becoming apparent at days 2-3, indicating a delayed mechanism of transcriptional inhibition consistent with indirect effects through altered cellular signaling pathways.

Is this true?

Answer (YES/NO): YES